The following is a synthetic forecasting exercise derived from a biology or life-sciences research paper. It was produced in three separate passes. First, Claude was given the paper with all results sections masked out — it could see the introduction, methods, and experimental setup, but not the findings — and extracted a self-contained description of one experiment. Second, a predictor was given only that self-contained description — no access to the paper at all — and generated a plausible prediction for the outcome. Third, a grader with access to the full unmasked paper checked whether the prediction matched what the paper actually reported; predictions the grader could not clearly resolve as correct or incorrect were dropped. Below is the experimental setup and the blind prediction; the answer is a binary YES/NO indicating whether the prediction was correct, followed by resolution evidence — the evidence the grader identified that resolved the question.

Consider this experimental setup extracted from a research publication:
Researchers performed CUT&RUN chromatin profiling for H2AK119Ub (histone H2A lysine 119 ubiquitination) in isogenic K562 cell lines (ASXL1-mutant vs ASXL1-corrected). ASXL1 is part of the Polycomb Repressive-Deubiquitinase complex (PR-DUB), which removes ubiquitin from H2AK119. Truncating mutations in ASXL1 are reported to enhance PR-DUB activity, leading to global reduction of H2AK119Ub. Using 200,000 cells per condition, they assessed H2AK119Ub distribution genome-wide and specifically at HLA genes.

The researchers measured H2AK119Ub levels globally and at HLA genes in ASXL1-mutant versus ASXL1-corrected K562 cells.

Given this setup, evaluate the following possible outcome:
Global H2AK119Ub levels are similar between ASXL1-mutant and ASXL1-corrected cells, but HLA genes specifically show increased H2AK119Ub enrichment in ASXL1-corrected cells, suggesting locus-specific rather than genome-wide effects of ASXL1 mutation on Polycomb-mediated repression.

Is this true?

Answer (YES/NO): NO